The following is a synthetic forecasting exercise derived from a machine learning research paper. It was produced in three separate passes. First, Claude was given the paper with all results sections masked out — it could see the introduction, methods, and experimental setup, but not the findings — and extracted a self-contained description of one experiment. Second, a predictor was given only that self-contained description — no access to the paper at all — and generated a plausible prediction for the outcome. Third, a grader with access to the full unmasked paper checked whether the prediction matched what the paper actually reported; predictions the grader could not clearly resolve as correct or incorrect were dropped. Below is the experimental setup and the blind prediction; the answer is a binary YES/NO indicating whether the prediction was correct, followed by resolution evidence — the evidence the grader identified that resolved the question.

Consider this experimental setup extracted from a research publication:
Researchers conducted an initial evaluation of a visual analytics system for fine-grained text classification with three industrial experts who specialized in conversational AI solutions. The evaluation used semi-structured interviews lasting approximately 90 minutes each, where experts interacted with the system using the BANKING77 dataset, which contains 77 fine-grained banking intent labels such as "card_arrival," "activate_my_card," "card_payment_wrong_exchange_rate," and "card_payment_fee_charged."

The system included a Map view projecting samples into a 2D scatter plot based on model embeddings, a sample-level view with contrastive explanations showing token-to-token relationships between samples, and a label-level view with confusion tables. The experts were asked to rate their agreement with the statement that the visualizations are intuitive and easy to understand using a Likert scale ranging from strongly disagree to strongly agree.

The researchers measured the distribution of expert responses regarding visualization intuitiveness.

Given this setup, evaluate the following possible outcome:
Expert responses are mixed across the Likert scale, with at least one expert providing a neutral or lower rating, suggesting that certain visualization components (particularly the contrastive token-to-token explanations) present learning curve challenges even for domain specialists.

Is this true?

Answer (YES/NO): NO